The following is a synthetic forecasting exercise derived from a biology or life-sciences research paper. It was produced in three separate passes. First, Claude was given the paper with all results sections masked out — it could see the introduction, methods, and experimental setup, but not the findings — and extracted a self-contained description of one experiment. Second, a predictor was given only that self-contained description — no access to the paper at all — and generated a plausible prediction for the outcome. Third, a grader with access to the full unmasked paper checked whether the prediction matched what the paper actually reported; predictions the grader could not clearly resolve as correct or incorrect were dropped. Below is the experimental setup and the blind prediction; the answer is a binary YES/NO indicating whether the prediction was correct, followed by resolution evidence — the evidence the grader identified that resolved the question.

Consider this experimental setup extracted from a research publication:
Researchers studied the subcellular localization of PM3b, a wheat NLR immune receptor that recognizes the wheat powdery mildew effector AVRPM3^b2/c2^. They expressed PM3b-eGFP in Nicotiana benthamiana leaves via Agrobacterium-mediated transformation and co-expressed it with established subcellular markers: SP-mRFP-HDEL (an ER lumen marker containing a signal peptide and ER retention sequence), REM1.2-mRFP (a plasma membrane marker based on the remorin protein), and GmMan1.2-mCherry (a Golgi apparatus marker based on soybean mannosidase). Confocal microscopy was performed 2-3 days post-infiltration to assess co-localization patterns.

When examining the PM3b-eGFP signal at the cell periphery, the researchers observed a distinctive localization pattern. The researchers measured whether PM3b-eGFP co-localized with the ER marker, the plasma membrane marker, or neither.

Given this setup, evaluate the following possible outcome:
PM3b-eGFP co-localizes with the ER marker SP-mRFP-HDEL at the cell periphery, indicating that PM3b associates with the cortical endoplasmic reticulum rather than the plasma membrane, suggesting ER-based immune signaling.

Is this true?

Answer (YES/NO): NO